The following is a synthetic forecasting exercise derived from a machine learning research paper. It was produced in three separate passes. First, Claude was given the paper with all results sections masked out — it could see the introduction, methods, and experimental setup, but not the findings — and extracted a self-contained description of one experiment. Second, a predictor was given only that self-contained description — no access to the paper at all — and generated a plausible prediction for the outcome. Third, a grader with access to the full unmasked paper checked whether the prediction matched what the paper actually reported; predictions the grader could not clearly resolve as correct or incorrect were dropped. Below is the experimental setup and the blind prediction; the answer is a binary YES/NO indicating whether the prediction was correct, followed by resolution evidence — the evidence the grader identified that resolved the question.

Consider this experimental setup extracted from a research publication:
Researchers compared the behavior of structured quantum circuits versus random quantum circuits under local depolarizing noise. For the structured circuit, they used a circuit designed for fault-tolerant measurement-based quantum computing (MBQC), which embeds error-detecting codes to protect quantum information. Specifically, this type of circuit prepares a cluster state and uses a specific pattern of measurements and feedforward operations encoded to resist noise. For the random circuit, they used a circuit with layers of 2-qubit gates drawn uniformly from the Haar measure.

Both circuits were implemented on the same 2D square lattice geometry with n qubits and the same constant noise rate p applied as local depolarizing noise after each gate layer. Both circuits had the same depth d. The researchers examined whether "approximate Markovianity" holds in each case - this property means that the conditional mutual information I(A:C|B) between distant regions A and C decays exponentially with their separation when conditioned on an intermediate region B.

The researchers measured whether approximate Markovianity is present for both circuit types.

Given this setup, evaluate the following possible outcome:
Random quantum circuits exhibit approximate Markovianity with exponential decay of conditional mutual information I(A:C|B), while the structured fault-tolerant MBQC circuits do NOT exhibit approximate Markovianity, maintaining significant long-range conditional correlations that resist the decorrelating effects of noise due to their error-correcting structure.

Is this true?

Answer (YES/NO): YES